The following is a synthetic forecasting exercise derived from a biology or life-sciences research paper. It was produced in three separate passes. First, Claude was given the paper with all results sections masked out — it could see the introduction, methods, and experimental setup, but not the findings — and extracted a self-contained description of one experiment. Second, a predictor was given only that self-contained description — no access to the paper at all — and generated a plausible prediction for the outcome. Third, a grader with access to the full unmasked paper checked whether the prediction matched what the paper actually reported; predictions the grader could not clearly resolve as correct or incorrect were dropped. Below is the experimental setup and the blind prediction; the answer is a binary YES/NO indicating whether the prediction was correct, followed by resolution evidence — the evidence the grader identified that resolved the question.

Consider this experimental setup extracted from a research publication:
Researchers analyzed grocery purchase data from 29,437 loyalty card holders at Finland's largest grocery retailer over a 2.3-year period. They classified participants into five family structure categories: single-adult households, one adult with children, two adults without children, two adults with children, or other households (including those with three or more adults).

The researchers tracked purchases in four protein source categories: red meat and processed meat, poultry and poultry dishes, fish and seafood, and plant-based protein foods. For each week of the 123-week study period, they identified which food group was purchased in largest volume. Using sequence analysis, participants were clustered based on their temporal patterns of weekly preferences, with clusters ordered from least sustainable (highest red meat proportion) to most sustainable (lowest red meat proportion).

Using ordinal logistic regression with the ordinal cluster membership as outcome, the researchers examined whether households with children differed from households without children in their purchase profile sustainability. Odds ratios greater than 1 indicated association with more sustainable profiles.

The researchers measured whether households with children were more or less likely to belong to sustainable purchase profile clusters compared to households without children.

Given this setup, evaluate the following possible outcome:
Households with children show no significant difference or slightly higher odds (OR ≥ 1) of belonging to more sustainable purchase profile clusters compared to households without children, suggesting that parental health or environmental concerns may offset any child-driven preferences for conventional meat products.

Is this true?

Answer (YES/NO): NO